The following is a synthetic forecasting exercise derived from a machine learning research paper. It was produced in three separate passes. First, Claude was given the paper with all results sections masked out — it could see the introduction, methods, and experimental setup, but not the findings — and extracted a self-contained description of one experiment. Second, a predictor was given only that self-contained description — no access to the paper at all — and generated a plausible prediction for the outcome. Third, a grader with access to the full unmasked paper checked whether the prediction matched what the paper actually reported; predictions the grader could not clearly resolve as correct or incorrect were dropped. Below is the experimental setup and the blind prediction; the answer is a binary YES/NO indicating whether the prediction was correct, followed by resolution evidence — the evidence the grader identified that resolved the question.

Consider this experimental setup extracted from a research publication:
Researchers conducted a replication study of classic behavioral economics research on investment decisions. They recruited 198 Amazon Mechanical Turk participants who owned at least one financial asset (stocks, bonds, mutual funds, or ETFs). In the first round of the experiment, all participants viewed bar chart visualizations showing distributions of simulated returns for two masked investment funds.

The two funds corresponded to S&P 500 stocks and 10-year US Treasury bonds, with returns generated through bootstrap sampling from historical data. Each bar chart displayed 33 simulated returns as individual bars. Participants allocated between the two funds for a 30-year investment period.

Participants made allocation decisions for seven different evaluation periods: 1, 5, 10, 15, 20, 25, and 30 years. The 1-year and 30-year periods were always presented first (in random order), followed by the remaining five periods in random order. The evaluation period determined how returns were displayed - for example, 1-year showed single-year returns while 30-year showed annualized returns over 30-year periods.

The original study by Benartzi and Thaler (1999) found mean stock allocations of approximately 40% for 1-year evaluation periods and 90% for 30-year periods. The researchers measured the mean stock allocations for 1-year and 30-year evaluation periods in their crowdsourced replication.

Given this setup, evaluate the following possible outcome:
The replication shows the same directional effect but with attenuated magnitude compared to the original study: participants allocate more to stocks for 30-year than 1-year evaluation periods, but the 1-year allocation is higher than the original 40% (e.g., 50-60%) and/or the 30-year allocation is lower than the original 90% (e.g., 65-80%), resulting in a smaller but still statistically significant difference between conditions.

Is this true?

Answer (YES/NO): YES